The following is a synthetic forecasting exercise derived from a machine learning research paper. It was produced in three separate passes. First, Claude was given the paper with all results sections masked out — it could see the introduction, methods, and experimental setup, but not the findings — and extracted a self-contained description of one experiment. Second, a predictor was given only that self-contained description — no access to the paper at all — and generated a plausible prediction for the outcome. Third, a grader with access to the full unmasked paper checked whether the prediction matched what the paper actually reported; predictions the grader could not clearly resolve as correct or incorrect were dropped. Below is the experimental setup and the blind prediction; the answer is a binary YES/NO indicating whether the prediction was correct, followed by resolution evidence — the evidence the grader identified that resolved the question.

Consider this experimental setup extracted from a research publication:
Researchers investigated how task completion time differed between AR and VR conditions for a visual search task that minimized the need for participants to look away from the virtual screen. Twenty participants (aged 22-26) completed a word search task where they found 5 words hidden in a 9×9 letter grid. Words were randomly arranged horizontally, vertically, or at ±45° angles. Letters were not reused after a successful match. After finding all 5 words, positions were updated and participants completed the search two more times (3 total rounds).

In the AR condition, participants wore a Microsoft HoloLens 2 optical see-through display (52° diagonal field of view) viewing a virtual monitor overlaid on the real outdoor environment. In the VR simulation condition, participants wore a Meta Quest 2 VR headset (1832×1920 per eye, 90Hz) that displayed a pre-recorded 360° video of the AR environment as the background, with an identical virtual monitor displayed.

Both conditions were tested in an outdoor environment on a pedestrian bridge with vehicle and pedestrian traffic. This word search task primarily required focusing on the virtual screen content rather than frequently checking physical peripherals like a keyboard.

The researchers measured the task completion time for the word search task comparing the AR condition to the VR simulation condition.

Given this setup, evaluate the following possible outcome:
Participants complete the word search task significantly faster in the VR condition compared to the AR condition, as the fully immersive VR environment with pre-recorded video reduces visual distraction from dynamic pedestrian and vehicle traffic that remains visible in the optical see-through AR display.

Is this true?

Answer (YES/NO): NO